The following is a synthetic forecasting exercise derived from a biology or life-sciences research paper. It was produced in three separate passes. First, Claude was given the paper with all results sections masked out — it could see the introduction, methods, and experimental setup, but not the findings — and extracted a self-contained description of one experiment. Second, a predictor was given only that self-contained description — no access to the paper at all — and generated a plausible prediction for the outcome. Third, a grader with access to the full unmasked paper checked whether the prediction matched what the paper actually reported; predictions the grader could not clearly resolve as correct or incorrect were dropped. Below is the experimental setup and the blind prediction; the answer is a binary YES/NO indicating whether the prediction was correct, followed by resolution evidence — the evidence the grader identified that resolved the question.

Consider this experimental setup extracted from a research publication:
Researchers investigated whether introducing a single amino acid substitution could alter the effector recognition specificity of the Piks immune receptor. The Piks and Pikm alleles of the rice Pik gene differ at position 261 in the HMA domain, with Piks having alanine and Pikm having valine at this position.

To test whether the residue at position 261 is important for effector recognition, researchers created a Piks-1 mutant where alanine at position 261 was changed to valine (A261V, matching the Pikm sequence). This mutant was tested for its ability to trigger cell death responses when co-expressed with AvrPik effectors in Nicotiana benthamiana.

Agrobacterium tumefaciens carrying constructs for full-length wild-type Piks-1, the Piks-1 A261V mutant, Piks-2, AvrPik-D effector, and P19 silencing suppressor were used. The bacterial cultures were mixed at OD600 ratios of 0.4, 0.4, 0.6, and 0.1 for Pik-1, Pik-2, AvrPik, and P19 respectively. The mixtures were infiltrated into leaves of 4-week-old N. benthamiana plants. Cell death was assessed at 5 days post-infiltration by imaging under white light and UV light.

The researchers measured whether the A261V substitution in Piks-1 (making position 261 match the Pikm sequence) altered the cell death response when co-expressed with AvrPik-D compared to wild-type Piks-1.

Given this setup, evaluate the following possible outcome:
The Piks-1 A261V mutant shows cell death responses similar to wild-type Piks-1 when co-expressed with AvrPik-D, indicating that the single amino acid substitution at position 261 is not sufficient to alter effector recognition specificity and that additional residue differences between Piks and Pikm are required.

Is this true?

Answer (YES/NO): NO